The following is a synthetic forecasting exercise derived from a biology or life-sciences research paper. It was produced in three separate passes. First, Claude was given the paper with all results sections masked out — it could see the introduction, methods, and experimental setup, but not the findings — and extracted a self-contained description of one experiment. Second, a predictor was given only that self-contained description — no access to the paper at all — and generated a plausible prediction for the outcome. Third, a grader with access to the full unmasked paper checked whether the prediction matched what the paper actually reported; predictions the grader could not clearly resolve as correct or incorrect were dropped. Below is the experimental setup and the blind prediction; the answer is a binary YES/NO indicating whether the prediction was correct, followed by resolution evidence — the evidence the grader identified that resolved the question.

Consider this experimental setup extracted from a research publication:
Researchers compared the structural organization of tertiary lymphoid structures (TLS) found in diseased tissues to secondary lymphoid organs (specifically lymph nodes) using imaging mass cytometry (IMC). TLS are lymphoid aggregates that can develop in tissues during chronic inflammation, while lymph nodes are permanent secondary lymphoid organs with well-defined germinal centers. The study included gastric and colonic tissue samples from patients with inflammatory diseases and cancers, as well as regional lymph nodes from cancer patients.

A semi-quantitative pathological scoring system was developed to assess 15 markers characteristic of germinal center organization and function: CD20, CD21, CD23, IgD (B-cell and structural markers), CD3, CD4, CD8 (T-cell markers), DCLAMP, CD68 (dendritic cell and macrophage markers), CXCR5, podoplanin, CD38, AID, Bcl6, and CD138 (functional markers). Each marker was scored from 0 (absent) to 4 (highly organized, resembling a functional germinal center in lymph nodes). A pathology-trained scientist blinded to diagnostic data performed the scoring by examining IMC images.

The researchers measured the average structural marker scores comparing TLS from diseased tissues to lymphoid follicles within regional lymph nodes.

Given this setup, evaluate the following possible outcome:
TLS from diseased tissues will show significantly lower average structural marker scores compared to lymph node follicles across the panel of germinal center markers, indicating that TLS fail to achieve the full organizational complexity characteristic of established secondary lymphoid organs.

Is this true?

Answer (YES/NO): YES